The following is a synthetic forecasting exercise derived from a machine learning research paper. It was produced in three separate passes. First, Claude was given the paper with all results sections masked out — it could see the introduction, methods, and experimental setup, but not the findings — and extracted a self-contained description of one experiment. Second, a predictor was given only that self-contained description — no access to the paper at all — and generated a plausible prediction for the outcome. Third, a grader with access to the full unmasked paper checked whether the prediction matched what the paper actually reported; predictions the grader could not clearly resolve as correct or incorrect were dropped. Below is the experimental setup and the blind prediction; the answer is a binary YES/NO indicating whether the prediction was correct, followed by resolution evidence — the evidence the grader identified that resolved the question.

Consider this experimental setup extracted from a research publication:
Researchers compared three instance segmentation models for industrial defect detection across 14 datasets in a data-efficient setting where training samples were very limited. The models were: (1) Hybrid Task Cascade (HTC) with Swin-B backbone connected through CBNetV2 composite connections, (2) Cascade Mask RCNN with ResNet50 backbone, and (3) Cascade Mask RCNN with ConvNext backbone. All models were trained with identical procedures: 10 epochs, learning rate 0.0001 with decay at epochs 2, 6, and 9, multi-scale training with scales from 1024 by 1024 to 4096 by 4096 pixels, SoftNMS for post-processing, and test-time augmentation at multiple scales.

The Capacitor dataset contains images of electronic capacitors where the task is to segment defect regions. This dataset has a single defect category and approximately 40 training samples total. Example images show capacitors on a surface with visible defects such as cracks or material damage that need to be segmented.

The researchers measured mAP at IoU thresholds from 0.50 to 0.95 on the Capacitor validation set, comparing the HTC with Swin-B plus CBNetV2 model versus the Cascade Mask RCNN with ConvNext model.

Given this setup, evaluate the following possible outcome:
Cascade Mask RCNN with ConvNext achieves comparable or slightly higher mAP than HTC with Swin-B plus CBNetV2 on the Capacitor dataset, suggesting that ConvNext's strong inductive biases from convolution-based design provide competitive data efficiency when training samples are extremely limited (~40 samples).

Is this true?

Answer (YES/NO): NO